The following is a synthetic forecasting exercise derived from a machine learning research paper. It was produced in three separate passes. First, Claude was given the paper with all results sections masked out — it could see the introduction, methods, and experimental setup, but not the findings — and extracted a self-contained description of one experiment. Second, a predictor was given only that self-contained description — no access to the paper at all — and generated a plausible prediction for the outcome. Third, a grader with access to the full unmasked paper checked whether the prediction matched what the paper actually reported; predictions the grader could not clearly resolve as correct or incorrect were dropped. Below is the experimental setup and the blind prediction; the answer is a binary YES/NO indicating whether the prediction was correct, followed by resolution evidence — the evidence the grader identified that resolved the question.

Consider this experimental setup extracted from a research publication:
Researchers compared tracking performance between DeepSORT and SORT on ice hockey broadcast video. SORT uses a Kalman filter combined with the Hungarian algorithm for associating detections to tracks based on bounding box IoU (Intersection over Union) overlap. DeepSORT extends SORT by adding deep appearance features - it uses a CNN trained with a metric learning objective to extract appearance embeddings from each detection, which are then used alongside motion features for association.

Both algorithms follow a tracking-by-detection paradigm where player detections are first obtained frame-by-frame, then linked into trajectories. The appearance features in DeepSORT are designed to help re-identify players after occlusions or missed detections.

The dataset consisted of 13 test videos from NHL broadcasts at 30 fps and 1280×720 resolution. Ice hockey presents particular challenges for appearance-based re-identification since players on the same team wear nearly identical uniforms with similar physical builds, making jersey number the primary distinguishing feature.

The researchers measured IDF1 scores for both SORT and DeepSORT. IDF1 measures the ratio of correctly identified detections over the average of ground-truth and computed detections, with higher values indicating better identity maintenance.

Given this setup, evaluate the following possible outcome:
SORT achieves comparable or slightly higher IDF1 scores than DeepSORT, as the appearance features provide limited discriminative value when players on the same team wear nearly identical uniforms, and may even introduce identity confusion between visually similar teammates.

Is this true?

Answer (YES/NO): NO